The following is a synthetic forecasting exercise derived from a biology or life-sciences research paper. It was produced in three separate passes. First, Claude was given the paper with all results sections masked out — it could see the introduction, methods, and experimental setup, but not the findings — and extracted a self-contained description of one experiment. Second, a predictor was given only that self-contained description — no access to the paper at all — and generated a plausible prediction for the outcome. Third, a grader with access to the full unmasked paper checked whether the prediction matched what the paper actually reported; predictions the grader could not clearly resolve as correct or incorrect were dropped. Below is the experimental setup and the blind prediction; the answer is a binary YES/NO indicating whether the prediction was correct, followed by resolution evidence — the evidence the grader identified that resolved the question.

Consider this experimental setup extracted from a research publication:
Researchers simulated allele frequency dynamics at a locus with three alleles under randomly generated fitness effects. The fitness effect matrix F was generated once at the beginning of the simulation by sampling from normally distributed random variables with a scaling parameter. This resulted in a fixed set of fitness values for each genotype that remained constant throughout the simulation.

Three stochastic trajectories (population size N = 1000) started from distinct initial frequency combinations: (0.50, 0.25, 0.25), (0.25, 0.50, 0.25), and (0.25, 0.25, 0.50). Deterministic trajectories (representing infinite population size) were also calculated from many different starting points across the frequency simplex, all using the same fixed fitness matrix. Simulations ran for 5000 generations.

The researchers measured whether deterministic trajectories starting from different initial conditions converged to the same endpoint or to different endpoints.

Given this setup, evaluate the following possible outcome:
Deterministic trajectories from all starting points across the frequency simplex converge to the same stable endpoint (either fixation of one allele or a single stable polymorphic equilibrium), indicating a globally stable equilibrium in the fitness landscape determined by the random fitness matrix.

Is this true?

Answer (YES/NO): NO